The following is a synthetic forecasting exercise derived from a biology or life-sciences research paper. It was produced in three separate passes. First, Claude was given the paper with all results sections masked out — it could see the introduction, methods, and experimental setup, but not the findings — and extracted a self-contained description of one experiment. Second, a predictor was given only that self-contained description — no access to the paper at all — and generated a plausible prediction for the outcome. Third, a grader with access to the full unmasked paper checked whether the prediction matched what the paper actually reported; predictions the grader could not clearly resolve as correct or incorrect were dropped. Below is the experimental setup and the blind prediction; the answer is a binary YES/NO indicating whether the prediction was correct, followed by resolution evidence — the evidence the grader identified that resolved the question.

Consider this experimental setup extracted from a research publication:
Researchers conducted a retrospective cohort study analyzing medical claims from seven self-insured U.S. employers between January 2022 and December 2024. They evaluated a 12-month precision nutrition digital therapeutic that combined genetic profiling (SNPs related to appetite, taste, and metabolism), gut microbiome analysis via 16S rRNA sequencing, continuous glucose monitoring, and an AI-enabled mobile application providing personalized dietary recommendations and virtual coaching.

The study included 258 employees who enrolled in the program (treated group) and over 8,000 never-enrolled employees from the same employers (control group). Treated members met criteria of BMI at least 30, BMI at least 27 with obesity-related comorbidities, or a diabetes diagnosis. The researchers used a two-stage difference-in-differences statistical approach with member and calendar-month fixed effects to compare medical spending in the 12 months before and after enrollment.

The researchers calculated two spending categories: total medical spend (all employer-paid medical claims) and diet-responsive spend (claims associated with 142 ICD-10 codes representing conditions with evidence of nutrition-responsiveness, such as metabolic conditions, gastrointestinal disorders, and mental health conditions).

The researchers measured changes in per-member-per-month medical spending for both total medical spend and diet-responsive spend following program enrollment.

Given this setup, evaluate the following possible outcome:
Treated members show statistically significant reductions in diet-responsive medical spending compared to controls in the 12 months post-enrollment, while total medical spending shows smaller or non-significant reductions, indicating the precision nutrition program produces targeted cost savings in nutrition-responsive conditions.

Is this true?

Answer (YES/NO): YES